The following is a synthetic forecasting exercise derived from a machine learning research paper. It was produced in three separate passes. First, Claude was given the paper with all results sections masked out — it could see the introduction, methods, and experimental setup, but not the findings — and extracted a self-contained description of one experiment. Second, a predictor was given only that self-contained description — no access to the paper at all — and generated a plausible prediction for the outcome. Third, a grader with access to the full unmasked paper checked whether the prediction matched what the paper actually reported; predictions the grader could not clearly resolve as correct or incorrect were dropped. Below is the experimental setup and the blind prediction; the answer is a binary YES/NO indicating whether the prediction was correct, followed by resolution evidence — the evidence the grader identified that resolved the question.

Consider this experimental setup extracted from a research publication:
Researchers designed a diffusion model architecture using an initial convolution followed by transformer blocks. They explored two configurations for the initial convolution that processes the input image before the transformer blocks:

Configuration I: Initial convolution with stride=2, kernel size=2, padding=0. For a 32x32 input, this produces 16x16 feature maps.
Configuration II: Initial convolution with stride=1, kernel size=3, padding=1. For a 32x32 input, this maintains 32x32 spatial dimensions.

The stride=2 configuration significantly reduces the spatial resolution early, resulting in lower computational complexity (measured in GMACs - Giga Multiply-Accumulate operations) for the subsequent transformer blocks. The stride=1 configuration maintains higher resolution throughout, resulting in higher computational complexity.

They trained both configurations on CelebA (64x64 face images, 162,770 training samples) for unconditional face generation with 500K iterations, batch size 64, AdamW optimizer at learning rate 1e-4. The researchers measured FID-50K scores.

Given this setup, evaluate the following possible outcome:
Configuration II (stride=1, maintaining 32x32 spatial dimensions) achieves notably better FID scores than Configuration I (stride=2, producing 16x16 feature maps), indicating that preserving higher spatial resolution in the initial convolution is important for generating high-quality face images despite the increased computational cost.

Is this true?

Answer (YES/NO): YES